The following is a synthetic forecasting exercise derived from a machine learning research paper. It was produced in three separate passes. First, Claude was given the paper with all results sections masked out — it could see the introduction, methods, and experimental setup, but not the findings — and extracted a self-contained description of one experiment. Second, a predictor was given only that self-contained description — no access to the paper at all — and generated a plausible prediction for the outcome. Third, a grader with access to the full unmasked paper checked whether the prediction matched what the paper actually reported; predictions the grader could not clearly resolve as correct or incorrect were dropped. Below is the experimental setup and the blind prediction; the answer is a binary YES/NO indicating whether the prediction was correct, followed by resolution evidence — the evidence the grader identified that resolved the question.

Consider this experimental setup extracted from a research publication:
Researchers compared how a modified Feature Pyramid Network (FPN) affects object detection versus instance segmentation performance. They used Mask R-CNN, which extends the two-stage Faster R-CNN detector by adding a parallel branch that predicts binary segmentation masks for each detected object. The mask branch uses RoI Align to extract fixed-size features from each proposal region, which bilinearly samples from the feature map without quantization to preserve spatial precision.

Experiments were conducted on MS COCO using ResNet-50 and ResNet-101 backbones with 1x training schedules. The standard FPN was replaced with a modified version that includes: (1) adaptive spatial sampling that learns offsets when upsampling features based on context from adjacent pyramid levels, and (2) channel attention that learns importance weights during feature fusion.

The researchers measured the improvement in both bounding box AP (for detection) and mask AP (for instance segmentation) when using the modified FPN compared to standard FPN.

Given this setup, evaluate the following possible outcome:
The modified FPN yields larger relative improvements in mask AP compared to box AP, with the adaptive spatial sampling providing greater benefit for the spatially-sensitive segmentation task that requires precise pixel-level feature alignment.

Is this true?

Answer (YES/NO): NO